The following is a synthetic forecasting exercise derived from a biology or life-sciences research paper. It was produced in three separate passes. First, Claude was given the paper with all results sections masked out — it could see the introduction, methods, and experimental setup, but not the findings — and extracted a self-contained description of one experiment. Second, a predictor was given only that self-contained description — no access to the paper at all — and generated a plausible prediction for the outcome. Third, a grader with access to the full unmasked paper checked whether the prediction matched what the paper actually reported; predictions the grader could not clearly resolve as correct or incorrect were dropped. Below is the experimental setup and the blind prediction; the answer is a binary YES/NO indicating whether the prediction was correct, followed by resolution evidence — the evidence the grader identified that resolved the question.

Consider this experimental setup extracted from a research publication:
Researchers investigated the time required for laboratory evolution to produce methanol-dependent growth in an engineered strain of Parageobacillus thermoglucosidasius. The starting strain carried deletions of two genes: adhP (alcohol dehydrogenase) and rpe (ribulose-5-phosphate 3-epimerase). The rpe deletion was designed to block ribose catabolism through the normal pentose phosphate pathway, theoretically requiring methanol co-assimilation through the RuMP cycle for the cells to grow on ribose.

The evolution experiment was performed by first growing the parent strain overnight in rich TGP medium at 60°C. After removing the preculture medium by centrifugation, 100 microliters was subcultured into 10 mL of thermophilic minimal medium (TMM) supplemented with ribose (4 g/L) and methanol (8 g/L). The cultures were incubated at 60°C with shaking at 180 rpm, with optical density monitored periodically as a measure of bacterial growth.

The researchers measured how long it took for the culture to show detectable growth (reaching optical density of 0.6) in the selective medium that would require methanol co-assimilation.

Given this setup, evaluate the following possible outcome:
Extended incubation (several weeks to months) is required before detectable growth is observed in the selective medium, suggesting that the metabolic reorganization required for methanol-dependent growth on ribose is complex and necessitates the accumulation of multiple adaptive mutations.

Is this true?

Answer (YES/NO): YES